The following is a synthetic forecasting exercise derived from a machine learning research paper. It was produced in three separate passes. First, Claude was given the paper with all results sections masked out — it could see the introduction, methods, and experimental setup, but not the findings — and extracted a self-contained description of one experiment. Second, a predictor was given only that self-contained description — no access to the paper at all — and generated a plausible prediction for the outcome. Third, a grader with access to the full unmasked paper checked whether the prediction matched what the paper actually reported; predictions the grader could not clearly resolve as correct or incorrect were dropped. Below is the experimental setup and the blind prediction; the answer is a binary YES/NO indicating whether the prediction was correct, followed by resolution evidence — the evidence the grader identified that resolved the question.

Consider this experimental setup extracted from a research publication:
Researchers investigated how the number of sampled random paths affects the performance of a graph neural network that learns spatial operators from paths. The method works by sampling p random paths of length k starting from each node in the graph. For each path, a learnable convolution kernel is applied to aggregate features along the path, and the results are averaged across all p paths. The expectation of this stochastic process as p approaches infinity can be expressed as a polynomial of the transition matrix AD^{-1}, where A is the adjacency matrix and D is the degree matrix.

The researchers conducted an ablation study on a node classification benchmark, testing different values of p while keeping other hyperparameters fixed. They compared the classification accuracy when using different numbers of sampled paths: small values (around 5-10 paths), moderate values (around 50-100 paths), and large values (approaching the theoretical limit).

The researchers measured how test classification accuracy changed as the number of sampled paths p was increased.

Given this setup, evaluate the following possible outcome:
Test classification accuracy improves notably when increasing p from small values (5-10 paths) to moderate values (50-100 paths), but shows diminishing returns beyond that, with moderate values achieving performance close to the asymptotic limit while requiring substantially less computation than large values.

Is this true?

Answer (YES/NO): NO